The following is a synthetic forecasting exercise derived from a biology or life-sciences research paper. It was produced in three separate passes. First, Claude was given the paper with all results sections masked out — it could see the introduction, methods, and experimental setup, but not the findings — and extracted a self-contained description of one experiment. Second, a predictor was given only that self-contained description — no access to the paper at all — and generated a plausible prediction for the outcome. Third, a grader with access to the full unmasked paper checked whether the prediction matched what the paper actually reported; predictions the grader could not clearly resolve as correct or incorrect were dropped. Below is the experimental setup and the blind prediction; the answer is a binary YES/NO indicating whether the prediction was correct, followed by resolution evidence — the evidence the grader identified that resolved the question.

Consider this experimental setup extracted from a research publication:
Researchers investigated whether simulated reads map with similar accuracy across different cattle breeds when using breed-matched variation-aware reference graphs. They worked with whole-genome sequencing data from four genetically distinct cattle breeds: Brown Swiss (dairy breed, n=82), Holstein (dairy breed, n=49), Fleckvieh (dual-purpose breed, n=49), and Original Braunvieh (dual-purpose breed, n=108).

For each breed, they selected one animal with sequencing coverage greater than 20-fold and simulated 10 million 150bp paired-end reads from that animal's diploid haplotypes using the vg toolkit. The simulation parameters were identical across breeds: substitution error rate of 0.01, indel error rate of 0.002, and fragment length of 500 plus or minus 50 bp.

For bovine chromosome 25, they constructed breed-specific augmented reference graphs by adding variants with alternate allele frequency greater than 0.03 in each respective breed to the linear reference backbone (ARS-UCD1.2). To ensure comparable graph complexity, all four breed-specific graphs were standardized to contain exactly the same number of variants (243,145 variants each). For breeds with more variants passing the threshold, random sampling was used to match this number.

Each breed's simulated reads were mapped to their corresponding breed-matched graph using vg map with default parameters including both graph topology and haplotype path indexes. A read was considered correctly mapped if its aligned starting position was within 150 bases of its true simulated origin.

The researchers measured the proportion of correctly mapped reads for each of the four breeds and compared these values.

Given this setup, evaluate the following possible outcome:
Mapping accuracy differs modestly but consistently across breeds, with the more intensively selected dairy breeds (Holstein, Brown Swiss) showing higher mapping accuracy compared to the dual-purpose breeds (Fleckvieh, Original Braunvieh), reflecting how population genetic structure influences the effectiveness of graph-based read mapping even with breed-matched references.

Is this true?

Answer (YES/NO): YES